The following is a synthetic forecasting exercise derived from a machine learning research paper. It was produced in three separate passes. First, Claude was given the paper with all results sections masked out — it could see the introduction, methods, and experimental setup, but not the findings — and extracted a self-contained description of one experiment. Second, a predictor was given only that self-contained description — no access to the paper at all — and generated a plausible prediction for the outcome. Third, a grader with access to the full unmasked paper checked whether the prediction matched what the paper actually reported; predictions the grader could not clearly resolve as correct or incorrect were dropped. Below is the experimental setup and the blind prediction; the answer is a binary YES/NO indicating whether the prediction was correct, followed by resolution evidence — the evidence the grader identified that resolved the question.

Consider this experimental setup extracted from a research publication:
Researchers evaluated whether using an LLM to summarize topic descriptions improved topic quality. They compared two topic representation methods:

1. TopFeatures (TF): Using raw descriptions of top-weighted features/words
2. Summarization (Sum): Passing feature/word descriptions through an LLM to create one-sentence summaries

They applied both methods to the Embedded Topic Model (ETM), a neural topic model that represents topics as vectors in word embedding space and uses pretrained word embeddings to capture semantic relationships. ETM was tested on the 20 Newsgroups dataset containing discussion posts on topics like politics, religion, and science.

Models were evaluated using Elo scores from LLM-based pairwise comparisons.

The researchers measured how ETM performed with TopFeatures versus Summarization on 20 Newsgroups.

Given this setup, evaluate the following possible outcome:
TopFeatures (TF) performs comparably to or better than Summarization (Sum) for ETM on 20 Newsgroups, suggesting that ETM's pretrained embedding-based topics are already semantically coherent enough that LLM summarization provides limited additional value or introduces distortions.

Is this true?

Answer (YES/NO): YES